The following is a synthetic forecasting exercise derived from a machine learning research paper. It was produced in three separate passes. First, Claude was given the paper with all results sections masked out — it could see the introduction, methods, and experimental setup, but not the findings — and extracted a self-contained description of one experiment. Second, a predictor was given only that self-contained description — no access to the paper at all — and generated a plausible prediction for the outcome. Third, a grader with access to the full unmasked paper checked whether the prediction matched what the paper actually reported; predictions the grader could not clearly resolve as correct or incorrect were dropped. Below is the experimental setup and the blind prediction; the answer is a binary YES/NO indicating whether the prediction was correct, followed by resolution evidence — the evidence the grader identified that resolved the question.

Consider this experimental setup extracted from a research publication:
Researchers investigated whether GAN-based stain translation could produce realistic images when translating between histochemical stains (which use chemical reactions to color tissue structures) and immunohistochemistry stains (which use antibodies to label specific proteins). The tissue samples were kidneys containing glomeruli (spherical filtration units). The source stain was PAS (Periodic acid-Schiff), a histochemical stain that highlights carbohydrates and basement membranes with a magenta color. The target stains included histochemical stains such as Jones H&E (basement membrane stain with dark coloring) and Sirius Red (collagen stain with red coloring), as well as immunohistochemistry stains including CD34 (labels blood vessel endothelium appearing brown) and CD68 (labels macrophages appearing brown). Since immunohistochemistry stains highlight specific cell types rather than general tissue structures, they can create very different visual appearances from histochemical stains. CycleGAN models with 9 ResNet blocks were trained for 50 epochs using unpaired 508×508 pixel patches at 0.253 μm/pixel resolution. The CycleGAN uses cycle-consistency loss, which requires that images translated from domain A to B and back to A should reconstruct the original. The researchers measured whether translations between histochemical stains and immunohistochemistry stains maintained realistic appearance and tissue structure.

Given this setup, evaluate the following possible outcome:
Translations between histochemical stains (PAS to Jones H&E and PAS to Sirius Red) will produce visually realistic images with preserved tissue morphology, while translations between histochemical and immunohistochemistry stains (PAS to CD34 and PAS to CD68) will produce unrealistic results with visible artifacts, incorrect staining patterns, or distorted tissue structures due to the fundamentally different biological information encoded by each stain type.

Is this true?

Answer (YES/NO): NO